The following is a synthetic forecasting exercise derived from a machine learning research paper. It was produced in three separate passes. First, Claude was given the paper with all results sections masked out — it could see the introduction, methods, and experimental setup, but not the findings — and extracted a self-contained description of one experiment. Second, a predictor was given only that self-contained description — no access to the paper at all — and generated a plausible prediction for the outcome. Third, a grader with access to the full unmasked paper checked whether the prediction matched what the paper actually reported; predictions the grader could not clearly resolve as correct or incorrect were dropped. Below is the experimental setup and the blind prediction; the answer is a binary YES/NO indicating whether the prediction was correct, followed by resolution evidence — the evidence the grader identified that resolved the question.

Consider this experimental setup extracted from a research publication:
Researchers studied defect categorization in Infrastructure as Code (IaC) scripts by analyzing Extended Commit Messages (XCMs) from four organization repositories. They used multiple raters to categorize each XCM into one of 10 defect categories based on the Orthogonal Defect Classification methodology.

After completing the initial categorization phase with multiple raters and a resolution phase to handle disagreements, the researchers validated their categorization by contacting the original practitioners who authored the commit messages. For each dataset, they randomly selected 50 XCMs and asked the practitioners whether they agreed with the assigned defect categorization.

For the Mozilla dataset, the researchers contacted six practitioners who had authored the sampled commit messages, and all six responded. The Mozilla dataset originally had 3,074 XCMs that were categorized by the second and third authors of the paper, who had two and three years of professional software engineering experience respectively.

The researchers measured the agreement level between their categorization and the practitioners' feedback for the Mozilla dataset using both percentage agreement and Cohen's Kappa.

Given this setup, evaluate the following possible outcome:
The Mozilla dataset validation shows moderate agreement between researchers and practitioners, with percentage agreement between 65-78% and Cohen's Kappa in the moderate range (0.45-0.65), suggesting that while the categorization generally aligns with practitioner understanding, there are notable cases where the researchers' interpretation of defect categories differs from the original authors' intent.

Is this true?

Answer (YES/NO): NO